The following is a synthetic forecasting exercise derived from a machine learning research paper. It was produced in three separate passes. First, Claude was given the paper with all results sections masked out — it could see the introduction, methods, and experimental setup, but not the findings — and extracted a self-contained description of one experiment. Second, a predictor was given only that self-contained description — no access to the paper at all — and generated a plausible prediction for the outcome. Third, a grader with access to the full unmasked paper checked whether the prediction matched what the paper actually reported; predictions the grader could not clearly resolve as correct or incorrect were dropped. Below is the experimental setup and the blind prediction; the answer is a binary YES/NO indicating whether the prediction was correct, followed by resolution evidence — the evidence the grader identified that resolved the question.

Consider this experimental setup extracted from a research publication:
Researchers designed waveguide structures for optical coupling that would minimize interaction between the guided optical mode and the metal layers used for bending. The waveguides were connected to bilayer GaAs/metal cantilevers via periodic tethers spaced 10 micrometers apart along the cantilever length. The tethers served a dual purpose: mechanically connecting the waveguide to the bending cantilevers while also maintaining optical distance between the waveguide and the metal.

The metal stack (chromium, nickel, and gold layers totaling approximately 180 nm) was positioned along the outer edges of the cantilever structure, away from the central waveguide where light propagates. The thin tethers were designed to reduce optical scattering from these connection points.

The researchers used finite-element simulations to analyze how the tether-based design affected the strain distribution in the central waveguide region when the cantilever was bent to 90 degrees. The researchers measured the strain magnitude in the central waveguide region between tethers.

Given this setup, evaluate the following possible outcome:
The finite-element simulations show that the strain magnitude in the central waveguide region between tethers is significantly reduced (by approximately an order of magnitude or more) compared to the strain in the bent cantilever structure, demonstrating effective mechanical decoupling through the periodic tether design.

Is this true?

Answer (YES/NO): NO